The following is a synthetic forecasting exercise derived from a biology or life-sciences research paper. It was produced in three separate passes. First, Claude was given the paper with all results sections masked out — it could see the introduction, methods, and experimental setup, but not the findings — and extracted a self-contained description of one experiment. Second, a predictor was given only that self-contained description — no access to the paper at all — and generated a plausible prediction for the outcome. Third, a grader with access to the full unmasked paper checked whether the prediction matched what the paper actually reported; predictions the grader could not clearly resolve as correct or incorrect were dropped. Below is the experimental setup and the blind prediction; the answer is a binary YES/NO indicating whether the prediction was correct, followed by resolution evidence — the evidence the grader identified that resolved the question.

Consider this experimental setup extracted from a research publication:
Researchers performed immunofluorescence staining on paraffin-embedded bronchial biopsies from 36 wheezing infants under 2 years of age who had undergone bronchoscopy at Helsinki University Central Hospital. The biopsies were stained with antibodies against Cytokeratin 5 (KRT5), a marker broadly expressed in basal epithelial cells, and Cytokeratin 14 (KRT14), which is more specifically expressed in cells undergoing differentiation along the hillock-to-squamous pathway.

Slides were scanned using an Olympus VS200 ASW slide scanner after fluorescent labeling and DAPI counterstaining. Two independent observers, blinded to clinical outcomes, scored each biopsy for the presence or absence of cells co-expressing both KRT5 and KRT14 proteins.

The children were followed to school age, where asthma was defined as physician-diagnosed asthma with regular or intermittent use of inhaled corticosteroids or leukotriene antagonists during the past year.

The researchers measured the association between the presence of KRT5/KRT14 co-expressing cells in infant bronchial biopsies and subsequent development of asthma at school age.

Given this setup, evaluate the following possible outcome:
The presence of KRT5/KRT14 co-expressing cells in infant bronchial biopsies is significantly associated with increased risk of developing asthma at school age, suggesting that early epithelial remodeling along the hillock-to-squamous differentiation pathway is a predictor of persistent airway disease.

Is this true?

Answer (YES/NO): NO